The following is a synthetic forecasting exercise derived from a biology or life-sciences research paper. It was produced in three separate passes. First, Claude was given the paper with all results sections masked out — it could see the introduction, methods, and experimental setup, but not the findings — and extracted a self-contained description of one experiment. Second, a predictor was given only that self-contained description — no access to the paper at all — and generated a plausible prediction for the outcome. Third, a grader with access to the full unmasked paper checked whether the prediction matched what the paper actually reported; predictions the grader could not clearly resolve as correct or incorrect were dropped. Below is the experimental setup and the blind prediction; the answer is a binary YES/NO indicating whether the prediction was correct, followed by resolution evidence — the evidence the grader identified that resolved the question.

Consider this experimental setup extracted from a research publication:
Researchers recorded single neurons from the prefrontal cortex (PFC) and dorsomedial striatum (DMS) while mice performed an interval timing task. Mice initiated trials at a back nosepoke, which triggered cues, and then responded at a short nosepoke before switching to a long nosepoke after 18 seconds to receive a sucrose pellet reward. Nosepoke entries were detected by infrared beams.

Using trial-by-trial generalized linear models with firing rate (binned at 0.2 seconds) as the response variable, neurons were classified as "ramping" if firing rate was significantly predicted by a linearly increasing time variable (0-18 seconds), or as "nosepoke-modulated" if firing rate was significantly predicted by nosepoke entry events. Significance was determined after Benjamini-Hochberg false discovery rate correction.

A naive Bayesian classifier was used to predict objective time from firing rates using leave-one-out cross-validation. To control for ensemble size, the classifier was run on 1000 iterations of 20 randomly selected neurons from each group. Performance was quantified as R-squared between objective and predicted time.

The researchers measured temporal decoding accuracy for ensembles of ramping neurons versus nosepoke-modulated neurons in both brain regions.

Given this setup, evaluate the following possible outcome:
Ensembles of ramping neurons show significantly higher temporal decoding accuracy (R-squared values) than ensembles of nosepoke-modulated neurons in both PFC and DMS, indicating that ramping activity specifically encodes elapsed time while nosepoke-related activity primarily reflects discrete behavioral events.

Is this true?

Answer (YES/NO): YES